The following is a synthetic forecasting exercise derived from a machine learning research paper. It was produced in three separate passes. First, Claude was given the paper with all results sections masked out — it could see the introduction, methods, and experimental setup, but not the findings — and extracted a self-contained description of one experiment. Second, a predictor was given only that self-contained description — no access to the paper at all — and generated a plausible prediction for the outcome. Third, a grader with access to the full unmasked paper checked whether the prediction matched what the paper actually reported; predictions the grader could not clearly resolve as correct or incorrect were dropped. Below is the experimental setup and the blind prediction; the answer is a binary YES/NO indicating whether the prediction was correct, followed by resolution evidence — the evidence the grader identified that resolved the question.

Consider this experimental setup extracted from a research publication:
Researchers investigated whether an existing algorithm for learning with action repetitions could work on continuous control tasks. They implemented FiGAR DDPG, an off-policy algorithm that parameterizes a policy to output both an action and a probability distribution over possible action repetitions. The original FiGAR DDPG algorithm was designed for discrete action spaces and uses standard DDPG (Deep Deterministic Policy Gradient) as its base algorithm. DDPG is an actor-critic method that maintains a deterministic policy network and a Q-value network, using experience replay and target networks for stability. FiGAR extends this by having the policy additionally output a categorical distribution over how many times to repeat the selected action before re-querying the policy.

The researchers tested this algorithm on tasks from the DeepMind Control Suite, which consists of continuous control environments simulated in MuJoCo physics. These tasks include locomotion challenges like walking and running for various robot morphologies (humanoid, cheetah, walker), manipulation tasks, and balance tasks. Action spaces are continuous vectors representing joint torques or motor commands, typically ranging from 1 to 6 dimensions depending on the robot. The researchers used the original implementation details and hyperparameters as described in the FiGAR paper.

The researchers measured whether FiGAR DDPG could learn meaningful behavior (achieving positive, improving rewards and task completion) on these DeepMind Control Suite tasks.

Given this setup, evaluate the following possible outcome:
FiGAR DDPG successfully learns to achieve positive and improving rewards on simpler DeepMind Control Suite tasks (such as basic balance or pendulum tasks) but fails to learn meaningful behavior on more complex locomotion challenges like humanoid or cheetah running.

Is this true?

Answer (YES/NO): NO